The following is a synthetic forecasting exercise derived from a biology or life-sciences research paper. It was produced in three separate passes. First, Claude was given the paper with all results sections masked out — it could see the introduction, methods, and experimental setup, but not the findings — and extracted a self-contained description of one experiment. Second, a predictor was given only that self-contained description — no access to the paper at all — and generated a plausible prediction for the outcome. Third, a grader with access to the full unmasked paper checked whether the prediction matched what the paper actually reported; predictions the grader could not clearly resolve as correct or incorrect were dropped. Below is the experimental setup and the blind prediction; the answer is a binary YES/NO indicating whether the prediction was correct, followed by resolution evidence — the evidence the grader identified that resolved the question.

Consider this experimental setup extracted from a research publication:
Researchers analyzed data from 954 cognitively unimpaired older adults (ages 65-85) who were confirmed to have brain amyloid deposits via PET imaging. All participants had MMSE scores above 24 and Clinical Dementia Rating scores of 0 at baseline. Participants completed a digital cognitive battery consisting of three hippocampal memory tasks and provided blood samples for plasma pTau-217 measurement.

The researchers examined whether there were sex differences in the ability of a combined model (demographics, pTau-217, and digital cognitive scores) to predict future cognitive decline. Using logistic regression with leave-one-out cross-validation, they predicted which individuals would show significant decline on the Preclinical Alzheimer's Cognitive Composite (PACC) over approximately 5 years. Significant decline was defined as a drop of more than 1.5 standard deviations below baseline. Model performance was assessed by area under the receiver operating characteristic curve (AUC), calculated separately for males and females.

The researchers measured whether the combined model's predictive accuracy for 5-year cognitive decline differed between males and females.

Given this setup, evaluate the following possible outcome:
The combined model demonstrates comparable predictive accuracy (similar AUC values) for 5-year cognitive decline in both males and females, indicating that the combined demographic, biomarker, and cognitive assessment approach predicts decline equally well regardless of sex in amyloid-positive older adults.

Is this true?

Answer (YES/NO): YES